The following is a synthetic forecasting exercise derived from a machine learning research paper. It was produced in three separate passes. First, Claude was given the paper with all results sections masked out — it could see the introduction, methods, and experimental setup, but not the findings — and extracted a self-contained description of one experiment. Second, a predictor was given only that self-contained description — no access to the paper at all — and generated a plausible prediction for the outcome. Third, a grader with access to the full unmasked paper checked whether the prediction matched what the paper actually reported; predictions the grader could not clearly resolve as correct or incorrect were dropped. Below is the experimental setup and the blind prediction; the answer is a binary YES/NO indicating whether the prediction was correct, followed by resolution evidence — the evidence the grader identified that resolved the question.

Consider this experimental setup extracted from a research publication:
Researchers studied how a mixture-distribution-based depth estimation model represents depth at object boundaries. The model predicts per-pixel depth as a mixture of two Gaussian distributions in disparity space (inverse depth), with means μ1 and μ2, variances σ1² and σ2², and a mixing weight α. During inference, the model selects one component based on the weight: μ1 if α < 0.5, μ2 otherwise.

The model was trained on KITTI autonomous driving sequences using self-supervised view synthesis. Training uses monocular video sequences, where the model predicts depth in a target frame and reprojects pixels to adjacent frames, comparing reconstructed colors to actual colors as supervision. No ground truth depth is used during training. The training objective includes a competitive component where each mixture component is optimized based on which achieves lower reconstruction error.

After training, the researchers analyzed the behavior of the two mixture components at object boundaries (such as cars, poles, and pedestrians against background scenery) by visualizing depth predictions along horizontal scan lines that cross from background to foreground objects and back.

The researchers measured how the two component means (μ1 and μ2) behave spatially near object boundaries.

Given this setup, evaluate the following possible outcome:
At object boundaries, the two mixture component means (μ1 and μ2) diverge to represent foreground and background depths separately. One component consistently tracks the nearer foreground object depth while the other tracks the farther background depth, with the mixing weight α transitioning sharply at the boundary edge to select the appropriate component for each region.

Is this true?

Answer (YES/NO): NO